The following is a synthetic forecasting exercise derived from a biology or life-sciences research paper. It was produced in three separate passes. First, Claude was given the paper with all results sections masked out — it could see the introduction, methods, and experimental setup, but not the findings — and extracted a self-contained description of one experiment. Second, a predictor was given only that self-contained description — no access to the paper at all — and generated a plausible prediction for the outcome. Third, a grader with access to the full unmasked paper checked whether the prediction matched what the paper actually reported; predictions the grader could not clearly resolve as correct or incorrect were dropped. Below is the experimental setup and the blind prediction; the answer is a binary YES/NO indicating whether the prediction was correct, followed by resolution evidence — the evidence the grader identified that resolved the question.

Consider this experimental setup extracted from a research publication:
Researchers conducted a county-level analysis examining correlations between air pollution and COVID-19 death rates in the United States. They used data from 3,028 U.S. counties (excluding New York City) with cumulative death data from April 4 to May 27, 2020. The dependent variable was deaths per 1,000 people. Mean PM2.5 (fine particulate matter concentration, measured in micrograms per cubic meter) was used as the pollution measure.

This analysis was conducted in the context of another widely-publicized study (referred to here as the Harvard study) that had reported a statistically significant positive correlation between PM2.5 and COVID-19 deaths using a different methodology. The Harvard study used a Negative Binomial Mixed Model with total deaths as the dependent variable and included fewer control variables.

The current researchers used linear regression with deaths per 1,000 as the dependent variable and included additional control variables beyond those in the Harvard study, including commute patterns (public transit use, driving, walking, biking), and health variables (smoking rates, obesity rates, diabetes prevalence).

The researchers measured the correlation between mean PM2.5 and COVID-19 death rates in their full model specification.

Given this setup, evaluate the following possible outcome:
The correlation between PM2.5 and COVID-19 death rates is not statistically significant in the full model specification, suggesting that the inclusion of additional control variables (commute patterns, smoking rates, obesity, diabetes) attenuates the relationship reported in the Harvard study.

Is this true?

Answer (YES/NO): YES